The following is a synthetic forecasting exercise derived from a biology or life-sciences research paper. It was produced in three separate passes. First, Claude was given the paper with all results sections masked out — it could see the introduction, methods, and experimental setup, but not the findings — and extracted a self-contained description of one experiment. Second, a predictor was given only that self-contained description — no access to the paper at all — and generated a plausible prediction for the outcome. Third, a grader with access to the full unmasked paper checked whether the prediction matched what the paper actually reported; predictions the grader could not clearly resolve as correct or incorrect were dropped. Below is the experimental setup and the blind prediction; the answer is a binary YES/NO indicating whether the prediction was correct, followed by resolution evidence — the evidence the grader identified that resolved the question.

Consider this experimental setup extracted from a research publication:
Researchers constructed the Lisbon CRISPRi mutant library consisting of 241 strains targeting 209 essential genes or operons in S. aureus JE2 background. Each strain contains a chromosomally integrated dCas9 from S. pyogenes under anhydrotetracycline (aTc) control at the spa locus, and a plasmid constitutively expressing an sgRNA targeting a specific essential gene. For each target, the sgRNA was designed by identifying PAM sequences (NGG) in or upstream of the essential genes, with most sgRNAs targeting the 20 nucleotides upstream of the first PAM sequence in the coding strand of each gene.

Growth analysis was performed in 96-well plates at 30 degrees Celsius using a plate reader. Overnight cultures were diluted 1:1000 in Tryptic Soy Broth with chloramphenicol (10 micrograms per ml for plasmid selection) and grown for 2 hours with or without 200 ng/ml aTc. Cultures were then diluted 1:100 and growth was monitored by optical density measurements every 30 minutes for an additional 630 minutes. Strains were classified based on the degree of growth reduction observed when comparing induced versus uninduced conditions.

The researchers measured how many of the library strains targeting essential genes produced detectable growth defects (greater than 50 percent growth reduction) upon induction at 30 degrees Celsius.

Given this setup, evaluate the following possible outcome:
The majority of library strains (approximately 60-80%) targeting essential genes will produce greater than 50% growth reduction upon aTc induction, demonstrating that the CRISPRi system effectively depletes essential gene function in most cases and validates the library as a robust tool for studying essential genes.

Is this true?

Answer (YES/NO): NO